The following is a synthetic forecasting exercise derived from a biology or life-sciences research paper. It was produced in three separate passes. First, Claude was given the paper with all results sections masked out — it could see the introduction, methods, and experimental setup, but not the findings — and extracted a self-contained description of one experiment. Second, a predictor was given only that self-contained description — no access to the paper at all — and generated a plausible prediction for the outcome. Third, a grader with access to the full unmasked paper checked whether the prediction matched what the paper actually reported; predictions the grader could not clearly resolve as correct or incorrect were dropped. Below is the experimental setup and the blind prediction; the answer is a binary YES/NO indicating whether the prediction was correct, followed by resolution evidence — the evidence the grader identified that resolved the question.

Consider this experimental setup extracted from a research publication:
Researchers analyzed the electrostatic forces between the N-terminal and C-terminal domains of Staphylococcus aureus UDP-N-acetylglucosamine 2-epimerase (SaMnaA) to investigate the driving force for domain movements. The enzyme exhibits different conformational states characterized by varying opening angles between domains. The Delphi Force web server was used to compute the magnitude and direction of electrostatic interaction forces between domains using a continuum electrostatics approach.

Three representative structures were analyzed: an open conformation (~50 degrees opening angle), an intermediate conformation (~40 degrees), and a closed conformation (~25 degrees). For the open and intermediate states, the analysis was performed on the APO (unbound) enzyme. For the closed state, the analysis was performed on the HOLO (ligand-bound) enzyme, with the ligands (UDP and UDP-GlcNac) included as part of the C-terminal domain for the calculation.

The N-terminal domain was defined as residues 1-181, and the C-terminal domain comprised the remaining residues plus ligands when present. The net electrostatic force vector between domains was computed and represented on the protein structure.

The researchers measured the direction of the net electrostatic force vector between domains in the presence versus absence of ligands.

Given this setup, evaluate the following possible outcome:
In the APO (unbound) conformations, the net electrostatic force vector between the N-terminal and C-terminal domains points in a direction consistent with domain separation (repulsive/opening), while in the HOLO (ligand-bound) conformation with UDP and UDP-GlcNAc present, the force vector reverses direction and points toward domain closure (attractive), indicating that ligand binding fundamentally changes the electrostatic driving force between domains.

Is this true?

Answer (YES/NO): NO